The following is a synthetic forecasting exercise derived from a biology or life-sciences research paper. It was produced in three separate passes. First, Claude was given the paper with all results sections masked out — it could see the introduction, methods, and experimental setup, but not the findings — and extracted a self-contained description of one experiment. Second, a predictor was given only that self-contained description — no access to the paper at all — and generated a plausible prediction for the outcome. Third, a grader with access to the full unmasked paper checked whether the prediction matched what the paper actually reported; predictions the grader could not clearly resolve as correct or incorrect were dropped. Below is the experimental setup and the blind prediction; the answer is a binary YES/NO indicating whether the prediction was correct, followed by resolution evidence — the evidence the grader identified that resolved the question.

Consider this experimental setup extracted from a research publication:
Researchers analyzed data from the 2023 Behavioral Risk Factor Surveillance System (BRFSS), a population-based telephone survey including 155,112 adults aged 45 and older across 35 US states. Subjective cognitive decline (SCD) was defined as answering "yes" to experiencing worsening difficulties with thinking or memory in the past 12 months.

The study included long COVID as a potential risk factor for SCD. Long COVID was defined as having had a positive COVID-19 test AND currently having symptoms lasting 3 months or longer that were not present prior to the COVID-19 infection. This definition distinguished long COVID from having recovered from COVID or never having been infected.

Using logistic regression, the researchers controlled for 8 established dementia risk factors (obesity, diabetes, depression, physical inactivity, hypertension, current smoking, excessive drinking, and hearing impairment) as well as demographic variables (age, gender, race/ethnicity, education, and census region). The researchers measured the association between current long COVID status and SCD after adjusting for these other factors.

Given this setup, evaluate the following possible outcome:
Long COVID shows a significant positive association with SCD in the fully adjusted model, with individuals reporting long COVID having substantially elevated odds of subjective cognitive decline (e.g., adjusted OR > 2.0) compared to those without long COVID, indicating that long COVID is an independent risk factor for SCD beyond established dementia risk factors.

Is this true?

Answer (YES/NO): YES